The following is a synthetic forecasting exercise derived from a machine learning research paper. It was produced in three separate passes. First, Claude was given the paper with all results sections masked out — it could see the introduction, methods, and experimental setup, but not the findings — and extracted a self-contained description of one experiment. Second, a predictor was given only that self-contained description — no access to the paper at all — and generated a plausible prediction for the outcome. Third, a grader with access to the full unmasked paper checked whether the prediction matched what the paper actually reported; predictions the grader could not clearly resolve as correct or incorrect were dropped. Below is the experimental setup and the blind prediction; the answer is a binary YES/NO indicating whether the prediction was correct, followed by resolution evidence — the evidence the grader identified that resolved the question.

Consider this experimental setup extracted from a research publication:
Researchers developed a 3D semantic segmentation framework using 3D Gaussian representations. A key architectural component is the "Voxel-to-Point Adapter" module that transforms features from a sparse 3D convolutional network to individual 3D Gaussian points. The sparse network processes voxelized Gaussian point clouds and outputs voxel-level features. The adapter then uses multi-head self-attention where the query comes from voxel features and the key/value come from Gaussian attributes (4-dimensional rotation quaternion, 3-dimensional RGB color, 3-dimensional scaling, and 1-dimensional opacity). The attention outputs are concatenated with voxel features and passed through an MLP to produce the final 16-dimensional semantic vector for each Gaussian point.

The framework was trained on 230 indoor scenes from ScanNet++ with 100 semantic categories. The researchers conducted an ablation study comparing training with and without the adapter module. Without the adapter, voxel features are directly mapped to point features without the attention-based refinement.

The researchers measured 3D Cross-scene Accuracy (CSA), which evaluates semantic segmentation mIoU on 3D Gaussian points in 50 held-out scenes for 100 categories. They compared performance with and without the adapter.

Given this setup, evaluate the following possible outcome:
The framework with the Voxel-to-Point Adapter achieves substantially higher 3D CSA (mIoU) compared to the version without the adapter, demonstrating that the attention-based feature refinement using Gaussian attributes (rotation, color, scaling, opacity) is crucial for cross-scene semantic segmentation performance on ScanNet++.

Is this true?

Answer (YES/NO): NO